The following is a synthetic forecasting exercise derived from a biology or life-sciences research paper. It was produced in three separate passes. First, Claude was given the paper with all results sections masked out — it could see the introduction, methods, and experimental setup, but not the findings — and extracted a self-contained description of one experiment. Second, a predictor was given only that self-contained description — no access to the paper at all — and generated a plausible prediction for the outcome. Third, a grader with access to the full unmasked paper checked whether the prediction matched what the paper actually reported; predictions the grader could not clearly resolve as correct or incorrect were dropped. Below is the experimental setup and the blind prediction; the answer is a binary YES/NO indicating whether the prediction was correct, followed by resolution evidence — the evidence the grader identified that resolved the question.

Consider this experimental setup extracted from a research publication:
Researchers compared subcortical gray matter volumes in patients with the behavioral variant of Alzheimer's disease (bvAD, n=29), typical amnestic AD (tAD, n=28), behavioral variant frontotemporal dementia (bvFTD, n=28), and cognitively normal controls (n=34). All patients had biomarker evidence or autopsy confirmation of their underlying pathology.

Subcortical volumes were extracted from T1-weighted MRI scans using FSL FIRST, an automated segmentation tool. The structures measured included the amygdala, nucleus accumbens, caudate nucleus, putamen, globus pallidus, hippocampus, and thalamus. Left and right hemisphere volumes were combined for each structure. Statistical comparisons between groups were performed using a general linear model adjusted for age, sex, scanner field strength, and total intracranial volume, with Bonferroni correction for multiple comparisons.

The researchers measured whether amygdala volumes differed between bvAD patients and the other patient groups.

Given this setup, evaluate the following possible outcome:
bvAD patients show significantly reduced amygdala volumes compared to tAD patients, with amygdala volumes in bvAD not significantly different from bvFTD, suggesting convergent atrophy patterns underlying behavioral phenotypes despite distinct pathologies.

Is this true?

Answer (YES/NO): NO